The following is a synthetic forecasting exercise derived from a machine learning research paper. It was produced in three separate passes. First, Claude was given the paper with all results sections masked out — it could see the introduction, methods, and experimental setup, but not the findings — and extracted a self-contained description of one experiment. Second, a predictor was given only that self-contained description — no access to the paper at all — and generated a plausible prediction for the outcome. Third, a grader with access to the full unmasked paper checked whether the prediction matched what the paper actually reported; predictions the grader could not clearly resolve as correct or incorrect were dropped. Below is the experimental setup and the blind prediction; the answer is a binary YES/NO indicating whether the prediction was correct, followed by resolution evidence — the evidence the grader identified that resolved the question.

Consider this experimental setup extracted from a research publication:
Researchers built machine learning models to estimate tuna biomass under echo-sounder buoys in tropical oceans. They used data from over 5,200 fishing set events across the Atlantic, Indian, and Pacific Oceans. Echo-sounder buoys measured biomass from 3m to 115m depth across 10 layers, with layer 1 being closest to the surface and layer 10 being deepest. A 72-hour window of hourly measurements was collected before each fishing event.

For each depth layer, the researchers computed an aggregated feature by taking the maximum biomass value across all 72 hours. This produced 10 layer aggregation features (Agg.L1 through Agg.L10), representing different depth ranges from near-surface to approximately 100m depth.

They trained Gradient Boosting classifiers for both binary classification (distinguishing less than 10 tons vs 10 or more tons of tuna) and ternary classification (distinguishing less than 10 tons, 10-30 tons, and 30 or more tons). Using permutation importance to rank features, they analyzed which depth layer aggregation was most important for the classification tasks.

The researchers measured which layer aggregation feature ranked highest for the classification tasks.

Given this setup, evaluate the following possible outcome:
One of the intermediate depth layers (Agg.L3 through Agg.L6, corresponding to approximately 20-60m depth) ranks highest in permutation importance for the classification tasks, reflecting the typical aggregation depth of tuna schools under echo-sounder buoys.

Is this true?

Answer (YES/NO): YES